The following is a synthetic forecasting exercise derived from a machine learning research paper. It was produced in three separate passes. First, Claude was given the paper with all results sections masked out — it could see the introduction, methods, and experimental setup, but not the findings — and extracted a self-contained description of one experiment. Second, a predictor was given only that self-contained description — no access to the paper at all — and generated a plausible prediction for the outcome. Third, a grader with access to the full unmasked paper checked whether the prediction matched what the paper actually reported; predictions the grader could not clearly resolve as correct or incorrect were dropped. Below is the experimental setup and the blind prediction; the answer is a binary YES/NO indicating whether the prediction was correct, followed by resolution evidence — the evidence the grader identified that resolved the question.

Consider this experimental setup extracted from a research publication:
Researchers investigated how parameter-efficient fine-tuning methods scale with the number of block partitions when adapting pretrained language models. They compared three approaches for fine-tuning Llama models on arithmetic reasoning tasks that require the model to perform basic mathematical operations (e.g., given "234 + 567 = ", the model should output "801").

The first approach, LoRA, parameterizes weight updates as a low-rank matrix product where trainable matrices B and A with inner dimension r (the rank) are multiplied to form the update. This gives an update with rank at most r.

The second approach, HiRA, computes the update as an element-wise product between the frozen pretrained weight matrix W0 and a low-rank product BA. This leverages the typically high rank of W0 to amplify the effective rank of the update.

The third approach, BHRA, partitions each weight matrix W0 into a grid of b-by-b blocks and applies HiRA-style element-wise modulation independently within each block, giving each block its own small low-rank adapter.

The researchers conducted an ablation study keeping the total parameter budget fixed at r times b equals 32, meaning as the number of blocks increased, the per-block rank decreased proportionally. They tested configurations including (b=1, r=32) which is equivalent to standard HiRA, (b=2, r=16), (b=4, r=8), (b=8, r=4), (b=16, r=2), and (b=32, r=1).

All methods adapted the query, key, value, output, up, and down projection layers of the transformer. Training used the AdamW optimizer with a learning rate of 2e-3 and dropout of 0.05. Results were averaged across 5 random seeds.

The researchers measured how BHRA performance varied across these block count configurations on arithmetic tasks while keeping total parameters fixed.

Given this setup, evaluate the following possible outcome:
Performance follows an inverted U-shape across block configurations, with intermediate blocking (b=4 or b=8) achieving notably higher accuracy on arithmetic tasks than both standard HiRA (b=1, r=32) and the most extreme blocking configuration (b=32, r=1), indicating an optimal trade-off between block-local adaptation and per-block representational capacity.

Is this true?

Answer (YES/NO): YES